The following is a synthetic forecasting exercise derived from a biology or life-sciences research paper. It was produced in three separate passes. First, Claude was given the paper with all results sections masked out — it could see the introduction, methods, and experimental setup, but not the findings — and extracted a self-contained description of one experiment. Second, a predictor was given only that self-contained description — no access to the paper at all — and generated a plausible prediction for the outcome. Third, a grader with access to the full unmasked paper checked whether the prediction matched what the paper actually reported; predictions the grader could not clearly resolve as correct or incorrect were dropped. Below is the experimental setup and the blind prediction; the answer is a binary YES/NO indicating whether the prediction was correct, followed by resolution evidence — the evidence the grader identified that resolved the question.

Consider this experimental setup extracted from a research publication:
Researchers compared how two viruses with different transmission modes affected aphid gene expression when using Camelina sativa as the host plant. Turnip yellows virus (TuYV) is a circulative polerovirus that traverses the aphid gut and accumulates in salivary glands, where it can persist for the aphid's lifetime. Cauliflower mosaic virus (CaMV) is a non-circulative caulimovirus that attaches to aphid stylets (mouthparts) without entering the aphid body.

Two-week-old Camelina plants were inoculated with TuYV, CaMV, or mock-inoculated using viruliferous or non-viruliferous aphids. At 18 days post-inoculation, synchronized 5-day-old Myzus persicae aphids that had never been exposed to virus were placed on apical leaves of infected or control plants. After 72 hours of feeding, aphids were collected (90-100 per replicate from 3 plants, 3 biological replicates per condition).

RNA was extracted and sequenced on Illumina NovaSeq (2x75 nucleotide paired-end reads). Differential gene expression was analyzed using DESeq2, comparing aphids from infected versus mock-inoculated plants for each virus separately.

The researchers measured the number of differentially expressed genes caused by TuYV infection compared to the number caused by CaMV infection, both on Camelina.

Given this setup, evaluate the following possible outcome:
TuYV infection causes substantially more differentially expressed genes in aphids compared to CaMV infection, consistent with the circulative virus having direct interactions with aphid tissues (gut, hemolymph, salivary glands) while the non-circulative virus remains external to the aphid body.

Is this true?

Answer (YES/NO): NO